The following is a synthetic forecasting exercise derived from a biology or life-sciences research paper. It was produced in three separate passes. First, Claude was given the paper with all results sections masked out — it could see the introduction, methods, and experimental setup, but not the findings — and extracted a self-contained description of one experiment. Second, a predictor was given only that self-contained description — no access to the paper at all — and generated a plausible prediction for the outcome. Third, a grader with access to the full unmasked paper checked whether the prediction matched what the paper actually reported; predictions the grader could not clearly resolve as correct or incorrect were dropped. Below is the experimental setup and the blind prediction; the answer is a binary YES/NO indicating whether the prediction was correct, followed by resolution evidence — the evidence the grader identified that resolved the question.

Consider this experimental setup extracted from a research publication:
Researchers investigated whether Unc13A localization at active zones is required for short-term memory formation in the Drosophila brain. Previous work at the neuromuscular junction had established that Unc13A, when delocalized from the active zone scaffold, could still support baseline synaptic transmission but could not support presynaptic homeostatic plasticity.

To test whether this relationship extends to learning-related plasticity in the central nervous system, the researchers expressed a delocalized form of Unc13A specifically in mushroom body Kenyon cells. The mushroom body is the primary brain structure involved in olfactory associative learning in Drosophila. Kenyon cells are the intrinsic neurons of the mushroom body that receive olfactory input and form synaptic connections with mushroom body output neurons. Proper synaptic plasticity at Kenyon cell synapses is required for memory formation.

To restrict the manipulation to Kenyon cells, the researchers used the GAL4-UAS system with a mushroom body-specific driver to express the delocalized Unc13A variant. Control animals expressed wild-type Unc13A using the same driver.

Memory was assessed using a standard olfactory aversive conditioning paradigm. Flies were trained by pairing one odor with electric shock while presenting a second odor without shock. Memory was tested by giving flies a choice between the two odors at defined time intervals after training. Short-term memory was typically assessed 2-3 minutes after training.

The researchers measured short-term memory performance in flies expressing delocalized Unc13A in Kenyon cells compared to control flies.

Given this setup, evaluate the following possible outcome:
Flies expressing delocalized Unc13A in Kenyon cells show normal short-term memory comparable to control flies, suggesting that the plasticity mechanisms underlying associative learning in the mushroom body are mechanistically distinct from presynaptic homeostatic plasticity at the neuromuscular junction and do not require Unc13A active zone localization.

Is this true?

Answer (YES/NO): NO